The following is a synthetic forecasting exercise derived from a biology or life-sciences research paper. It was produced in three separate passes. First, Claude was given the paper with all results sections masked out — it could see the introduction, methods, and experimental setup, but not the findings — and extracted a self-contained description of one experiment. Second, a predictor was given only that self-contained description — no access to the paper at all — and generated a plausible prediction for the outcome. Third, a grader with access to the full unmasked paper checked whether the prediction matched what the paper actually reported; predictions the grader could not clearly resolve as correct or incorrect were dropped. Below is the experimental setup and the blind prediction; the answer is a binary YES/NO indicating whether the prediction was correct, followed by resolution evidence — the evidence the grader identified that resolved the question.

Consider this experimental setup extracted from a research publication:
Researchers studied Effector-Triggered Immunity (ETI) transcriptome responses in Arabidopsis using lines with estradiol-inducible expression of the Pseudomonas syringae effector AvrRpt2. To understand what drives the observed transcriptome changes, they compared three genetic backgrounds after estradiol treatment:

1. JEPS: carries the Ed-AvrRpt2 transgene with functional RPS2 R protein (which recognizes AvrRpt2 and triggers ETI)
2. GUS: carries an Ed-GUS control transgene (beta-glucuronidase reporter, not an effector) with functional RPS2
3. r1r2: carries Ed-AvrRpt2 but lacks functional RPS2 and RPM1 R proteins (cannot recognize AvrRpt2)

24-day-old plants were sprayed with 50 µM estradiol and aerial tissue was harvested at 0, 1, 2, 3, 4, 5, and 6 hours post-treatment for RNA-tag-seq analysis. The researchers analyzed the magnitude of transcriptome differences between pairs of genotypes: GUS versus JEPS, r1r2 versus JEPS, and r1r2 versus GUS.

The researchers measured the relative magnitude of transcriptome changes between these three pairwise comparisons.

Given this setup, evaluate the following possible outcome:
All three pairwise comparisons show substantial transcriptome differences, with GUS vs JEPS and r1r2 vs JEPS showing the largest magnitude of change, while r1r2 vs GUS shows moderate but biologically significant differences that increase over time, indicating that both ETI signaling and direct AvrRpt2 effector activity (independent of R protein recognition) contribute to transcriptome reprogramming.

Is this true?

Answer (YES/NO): NO